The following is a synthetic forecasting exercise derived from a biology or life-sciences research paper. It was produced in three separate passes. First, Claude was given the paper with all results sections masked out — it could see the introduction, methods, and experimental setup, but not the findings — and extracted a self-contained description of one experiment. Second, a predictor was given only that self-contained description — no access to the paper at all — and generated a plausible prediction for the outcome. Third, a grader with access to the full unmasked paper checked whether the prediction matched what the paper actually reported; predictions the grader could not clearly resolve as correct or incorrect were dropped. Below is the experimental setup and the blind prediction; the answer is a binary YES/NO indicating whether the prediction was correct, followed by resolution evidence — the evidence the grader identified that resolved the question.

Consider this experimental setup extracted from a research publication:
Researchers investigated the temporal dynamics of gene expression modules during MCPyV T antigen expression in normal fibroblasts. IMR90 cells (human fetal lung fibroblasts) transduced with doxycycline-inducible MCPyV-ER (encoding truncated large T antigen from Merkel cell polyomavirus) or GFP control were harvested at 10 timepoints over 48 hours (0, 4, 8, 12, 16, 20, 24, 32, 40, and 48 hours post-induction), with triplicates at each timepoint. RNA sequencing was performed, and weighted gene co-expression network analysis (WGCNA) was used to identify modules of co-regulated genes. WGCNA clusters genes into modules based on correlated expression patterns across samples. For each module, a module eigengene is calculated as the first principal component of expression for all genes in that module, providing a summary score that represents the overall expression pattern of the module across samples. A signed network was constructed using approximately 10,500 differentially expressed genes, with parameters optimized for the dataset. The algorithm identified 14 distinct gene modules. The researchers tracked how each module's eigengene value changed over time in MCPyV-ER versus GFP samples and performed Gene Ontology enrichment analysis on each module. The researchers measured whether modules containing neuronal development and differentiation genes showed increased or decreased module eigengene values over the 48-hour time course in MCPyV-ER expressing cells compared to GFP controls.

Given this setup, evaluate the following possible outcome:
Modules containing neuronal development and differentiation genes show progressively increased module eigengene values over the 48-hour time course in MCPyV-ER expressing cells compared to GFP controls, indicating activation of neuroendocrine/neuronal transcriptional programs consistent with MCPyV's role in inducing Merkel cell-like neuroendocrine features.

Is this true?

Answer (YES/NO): YES